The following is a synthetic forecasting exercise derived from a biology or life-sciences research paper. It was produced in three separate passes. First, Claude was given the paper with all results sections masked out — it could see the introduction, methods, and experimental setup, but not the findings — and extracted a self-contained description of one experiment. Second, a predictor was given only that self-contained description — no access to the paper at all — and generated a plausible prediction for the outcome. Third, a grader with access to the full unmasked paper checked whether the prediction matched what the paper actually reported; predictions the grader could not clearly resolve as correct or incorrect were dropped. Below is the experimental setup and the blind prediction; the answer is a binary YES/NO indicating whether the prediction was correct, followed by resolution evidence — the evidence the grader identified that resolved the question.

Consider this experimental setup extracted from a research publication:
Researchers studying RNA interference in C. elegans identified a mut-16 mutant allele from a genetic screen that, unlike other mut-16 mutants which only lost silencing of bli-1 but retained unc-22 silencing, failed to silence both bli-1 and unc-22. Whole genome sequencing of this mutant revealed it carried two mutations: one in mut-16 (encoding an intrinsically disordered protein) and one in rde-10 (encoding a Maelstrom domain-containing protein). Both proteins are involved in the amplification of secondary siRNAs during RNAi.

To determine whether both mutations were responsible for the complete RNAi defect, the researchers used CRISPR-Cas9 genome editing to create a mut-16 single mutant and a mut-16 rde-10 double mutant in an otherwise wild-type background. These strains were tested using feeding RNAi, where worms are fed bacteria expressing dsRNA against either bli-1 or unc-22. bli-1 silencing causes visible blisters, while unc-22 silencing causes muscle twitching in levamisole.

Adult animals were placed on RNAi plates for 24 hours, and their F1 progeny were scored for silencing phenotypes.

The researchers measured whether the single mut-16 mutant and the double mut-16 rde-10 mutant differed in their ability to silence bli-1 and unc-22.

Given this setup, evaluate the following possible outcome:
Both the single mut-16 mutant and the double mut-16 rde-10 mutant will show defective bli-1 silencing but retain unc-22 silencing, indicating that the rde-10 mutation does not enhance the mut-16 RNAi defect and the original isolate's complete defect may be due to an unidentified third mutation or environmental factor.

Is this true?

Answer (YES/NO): NO